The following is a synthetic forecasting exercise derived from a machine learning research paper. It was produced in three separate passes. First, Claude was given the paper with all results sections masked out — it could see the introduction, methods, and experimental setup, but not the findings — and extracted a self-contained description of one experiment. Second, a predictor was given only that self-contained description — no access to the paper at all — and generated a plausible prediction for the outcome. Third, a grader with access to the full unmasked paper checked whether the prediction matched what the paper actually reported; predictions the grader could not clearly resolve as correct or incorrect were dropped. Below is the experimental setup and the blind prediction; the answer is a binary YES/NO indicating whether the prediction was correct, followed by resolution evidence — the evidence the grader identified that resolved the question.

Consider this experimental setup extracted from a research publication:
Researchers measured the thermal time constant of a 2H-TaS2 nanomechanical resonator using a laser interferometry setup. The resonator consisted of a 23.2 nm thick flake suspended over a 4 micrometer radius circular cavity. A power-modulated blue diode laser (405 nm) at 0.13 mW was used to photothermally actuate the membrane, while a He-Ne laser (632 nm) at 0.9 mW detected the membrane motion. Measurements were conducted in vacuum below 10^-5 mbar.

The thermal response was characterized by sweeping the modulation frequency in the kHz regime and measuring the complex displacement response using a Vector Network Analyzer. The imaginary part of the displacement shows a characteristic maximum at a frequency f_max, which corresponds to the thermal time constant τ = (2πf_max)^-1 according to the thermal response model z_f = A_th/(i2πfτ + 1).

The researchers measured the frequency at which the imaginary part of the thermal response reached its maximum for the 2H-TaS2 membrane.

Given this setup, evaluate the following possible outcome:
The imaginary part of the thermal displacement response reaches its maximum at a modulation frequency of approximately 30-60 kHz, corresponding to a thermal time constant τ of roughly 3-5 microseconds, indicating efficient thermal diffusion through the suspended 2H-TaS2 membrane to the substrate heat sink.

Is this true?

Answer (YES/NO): NO